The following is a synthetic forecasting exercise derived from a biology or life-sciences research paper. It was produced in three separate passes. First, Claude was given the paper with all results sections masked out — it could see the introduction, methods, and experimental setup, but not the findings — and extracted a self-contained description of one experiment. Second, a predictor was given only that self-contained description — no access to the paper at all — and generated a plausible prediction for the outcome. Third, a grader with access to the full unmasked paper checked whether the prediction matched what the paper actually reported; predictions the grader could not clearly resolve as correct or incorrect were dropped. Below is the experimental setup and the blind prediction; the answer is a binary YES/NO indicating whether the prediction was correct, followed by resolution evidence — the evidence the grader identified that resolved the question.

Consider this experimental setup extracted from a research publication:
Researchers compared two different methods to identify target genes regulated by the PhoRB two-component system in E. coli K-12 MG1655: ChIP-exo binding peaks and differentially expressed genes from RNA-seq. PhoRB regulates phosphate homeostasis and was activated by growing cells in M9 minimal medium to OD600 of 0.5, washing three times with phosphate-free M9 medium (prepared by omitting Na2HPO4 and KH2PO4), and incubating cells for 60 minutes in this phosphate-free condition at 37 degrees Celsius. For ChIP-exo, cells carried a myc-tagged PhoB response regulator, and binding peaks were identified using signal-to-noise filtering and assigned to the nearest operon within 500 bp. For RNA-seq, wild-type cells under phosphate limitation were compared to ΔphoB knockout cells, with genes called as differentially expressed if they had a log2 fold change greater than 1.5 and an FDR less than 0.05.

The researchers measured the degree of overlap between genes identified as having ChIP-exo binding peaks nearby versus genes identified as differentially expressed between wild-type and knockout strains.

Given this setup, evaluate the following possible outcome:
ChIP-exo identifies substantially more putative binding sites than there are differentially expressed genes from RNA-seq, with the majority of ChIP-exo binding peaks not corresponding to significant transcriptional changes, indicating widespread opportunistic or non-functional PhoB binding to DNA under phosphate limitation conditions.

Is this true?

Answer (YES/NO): NO